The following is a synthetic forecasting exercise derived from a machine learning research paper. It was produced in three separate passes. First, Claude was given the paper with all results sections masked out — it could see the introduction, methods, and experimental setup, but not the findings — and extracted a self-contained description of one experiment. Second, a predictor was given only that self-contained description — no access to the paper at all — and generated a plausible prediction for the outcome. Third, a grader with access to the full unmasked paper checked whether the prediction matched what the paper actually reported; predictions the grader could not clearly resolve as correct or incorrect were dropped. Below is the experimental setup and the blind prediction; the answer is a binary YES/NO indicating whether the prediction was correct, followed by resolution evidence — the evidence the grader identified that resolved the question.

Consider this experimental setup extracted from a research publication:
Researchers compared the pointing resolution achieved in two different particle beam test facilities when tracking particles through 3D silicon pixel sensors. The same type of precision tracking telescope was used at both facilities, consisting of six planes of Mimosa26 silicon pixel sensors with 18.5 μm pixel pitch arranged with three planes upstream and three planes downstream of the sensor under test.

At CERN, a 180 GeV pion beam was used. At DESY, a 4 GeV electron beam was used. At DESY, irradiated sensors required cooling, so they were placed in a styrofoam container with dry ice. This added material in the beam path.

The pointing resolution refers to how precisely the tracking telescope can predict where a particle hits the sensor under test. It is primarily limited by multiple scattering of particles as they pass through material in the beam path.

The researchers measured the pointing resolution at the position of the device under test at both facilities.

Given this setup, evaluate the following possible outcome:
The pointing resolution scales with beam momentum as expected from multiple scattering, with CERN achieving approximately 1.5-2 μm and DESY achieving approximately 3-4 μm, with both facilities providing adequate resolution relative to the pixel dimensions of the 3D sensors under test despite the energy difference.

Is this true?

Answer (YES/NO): NO